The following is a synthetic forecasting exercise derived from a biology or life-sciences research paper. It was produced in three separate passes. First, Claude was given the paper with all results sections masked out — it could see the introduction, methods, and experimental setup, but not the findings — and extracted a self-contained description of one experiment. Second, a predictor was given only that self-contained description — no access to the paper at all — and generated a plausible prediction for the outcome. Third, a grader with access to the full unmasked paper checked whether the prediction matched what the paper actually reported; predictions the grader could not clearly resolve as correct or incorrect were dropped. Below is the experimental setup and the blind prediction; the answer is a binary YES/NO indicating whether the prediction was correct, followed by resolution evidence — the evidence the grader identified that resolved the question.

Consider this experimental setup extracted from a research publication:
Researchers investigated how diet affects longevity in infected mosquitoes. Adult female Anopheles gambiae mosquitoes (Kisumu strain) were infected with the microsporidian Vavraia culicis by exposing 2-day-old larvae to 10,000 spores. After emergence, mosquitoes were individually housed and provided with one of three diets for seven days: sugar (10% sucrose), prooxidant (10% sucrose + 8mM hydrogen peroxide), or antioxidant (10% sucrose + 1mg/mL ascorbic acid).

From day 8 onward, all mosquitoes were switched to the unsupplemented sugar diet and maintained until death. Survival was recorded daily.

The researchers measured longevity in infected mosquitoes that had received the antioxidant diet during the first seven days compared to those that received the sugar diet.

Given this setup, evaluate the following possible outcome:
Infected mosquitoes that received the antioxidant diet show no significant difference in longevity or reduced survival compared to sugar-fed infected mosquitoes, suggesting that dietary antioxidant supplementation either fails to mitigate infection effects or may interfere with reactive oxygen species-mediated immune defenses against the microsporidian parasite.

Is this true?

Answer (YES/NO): YES